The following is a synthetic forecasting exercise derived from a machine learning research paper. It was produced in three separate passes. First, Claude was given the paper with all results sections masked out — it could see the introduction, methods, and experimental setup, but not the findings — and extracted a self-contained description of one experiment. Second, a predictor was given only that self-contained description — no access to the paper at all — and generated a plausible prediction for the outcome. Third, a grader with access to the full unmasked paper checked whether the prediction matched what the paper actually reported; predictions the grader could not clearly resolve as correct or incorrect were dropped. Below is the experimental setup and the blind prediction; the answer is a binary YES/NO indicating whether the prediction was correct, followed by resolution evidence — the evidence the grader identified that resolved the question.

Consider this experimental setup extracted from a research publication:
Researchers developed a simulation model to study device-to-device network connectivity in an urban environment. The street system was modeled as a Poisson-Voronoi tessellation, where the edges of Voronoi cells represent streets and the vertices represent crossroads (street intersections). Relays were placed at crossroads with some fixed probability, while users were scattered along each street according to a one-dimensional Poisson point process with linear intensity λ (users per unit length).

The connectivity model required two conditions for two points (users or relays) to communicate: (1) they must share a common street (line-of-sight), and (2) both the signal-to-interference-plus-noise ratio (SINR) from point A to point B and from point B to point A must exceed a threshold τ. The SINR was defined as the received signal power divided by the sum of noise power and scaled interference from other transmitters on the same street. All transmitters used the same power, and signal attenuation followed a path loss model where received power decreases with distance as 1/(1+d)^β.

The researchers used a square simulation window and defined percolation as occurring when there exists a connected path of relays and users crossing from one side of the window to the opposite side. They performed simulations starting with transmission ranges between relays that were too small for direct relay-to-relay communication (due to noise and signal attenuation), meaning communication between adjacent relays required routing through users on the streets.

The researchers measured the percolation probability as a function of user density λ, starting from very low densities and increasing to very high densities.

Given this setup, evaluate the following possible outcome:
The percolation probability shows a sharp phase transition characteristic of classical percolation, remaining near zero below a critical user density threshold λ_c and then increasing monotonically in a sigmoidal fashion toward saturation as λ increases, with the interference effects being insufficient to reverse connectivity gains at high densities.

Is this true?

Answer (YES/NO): NO